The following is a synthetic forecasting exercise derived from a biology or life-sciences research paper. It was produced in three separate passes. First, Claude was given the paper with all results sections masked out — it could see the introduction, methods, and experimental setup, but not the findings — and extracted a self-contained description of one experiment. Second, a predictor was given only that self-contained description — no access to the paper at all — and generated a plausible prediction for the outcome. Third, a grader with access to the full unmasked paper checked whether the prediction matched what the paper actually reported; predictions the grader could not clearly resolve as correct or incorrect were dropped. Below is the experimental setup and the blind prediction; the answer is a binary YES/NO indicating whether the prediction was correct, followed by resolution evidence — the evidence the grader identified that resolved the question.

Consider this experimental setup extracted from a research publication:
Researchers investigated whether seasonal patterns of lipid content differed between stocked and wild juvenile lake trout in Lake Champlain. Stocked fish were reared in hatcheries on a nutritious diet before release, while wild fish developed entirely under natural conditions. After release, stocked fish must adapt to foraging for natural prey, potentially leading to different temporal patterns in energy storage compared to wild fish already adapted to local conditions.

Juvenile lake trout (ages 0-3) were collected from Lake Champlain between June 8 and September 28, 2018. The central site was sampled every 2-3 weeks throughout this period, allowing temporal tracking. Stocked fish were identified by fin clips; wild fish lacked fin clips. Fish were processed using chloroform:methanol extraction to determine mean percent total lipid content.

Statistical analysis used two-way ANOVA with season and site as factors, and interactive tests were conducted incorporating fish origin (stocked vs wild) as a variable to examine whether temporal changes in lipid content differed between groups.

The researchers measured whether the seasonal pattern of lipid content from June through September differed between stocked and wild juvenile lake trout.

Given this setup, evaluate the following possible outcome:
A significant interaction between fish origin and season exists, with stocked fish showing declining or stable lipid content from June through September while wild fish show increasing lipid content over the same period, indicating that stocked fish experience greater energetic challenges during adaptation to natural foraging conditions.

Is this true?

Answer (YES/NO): NO